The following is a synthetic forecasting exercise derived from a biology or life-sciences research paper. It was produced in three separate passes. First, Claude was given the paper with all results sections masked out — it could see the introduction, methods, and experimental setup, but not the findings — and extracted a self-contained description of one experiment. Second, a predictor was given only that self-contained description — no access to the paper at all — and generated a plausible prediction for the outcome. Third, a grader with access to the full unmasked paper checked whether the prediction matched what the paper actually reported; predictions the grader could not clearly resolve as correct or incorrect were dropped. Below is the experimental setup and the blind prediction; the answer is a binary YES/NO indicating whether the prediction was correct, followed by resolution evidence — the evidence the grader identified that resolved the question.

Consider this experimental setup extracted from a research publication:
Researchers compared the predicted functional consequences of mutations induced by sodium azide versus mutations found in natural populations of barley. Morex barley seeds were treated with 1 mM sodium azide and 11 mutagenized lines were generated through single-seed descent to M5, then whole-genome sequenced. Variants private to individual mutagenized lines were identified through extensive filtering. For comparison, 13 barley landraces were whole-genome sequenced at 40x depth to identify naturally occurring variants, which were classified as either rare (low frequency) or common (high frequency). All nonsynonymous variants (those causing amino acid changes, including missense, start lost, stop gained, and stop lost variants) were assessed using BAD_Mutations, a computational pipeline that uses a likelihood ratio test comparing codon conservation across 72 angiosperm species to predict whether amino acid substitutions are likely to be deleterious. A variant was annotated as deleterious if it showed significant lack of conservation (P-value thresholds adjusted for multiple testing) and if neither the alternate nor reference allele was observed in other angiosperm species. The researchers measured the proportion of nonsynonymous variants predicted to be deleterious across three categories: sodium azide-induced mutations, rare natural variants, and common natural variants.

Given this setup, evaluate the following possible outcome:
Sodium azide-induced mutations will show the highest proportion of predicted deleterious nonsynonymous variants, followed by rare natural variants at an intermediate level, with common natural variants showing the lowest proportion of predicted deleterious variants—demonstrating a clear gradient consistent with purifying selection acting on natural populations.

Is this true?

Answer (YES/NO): YES